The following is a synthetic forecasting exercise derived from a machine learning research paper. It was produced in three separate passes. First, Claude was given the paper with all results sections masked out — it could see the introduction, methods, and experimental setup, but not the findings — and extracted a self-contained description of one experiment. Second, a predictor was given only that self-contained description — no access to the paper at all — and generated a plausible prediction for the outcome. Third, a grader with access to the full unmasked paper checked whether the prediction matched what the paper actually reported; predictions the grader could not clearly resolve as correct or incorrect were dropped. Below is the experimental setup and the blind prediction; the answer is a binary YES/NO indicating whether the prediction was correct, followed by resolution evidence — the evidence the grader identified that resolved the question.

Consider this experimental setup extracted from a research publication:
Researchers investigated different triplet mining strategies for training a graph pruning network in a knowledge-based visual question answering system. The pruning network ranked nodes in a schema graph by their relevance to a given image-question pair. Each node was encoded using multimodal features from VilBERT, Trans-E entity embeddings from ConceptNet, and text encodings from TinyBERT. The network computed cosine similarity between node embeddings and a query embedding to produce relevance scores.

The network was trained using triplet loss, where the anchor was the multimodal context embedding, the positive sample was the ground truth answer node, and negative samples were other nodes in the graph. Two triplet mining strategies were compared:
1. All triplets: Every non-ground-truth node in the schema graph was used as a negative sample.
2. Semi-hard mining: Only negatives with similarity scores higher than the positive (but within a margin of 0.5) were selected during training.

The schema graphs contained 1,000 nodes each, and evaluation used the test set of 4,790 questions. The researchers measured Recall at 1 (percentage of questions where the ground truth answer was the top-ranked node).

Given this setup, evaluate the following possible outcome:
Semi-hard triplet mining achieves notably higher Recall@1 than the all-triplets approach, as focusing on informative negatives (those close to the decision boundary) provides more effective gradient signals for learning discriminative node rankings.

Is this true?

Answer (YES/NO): YES